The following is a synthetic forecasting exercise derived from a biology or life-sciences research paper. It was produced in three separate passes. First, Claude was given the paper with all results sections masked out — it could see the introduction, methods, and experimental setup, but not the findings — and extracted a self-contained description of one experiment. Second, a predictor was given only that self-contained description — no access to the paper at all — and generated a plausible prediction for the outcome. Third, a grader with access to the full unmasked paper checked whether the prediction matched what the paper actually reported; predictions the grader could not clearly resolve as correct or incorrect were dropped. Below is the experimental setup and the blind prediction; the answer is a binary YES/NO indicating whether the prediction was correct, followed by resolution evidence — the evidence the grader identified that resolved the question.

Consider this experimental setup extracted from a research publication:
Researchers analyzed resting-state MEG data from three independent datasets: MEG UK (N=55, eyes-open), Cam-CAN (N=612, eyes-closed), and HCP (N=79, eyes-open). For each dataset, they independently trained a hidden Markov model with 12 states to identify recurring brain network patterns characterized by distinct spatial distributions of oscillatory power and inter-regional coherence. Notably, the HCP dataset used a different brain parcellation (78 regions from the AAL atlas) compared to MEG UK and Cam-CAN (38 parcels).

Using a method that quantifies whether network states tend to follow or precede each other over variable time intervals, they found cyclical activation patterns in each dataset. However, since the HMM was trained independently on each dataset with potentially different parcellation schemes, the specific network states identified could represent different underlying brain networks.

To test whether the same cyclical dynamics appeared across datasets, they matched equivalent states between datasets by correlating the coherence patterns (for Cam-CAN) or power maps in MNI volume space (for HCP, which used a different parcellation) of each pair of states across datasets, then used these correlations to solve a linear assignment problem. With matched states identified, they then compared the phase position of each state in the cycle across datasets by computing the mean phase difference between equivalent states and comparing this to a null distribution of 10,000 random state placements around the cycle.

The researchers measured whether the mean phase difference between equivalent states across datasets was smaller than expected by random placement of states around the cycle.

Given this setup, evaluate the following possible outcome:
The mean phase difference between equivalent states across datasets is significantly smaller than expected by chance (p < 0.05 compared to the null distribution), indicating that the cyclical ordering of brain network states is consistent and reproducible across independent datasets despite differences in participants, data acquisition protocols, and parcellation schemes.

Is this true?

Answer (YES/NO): YES